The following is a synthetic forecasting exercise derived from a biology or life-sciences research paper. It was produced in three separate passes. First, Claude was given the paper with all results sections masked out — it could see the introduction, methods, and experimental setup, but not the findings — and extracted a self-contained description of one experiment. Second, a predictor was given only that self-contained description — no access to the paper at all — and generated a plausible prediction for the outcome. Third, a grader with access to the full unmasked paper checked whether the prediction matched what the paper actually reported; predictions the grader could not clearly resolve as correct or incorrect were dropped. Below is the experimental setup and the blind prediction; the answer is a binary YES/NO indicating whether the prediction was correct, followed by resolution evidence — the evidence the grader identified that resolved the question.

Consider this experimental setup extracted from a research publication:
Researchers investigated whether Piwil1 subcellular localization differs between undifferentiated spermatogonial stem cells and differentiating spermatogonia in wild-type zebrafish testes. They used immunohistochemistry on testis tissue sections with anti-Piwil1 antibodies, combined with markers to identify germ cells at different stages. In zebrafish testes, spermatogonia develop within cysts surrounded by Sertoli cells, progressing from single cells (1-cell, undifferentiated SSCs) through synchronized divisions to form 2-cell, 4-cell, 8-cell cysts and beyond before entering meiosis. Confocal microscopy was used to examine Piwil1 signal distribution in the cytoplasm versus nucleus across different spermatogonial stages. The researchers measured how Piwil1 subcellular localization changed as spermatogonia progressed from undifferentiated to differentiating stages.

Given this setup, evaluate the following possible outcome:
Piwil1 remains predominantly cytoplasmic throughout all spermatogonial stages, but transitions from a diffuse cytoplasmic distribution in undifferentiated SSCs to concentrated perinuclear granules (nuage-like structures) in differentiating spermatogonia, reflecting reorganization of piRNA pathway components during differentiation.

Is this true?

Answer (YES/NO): NO